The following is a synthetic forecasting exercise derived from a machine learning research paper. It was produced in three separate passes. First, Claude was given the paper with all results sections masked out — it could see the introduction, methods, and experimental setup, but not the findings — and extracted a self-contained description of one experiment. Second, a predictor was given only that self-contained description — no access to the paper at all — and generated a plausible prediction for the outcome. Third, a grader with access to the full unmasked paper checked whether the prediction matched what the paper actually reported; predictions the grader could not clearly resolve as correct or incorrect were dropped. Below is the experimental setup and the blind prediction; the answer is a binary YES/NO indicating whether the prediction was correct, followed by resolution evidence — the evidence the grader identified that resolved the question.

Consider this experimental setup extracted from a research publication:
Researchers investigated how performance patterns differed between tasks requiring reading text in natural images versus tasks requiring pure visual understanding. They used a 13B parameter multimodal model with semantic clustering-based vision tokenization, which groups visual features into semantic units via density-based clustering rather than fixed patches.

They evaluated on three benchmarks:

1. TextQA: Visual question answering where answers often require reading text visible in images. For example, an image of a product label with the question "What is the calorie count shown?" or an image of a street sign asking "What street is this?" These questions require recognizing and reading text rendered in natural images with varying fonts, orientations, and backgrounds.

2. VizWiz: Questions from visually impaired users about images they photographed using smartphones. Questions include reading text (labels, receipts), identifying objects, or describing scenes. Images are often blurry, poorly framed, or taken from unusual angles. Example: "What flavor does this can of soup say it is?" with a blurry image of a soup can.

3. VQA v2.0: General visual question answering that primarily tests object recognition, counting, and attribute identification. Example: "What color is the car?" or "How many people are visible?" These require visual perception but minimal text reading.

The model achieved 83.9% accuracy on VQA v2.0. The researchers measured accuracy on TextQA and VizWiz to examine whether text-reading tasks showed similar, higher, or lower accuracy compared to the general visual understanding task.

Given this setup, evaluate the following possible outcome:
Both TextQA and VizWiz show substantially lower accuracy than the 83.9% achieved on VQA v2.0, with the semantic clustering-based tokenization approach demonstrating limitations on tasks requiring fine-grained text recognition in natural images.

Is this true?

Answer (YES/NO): YES